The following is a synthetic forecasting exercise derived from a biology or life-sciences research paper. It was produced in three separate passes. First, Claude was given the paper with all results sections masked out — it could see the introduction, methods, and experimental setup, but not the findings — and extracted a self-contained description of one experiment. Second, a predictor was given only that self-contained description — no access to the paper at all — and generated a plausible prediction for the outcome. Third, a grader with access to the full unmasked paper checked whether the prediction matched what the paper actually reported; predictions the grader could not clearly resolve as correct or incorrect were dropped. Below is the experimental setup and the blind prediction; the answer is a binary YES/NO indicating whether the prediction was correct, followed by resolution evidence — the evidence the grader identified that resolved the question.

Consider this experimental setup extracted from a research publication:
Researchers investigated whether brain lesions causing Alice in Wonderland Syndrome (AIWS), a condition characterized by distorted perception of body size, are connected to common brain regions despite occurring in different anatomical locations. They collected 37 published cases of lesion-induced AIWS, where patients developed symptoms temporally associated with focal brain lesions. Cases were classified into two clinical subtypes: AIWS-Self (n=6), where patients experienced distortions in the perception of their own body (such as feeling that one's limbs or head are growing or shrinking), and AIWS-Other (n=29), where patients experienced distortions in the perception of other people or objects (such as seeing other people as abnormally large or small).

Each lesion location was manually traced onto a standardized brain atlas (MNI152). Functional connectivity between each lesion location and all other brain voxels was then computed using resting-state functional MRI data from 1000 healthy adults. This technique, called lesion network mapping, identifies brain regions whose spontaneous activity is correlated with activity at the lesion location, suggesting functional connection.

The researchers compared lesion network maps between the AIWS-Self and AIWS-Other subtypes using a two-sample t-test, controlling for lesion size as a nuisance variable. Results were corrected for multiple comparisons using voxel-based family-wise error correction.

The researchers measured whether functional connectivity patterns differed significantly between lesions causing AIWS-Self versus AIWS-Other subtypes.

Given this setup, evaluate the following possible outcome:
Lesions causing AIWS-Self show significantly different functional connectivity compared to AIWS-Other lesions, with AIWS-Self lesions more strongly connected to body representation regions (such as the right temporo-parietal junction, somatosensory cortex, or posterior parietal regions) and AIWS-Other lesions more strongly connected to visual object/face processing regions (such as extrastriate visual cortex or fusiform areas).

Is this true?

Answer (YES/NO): NO